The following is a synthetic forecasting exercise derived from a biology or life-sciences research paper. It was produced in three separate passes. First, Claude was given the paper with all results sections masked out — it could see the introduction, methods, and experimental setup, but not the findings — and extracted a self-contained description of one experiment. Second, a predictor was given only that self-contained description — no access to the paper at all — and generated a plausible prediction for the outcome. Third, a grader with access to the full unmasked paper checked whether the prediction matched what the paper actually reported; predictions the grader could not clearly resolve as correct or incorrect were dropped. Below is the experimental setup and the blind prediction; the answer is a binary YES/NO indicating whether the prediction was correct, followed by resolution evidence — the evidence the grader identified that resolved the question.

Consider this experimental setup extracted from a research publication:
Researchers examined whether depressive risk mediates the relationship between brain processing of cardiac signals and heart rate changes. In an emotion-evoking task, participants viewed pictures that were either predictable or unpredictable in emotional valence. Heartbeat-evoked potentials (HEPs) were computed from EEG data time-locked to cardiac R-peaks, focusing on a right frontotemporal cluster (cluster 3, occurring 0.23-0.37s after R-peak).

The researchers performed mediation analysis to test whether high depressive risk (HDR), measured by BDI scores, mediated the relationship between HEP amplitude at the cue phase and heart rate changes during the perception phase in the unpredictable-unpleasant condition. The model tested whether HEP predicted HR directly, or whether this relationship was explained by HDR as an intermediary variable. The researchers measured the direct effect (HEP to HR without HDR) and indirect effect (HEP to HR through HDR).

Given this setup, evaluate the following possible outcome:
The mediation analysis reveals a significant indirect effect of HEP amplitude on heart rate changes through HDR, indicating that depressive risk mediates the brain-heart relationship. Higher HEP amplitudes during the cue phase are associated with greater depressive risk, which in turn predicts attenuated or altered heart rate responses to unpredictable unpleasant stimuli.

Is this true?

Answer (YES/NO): NO